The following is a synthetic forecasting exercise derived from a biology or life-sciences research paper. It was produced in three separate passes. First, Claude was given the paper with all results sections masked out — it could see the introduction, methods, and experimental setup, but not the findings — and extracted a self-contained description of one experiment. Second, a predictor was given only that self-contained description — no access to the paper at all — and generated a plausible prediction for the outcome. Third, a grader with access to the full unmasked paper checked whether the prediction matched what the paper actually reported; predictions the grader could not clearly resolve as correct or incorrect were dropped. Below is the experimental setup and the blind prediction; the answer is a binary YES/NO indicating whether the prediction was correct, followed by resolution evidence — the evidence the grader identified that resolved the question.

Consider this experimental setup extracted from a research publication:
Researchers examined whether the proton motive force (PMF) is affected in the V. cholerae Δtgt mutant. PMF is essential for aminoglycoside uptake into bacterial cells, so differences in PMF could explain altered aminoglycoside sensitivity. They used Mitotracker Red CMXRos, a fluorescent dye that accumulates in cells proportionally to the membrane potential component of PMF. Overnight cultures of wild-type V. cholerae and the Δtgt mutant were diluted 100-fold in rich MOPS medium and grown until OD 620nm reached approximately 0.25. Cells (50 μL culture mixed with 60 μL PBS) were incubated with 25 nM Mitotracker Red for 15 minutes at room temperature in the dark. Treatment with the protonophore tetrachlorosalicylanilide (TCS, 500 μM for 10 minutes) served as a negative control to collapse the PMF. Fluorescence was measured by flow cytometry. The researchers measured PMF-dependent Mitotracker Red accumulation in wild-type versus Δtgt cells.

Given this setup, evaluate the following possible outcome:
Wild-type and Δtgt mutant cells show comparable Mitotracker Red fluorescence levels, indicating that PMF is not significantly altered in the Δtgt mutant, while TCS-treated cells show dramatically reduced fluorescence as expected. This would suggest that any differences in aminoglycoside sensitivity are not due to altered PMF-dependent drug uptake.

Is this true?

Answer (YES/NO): YES